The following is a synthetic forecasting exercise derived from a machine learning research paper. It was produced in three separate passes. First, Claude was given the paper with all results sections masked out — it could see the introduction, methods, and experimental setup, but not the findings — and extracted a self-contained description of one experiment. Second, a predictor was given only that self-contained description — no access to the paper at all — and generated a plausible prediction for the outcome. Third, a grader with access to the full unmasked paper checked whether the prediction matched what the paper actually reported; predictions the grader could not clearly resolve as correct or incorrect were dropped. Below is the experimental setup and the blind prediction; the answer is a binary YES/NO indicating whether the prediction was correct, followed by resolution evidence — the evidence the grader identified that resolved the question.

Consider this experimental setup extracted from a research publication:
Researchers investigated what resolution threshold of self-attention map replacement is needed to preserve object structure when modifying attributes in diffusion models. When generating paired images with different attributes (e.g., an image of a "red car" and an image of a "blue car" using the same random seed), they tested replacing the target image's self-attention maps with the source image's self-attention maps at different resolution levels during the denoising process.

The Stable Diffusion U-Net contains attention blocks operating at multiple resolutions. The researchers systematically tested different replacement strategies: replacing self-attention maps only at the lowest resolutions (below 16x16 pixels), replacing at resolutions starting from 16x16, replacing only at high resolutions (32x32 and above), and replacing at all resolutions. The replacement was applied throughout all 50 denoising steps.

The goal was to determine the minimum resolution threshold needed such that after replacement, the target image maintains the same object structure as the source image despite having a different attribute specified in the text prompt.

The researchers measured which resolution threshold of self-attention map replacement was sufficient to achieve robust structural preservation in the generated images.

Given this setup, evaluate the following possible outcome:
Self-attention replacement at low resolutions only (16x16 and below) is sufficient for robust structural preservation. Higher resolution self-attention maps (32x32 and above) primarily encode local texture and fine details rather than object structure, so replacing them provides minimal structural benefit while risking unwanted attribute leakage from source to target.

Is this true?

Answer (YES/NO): NO